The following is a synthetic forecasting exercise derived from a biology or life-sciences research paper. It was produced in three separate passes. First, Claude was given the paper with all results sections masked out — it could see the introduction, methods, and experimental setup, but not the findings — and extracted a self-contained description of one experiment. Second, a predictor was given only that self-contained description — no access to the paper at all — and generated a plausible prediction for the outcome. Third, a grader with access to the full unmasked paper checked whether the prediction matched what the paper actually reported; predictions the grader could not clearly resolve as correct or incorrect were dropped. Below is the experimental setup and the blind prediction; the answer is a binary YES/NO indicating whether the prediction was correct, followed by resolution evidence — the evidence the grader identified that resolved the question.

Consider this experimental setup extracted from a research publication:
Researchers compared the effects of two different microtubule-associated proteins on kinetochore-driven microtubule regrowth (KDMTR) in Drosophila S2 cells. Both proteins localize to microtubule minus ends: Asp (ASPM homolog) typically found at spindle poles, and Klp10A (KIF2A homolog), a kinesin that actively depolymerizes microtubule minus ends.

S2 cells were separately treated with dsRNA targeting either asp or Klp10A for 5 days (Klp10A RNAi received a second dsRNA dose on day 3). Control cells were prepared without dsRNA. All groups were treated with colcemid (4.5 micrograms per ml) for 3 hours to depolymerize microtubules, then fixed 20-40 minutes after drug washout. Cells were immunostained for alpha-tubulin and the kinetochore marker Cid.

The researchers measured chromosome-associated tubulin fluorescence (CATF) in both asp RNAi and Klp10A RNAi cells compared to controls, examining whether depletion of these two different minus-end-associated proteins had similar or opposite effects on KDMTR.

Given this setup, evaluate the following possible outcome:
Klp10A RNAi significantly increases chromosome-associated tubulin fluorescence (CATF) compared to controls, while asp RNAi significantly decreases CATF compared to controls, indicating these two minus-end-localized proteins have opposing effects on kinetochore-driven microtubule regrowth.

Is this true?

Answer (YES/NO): NO